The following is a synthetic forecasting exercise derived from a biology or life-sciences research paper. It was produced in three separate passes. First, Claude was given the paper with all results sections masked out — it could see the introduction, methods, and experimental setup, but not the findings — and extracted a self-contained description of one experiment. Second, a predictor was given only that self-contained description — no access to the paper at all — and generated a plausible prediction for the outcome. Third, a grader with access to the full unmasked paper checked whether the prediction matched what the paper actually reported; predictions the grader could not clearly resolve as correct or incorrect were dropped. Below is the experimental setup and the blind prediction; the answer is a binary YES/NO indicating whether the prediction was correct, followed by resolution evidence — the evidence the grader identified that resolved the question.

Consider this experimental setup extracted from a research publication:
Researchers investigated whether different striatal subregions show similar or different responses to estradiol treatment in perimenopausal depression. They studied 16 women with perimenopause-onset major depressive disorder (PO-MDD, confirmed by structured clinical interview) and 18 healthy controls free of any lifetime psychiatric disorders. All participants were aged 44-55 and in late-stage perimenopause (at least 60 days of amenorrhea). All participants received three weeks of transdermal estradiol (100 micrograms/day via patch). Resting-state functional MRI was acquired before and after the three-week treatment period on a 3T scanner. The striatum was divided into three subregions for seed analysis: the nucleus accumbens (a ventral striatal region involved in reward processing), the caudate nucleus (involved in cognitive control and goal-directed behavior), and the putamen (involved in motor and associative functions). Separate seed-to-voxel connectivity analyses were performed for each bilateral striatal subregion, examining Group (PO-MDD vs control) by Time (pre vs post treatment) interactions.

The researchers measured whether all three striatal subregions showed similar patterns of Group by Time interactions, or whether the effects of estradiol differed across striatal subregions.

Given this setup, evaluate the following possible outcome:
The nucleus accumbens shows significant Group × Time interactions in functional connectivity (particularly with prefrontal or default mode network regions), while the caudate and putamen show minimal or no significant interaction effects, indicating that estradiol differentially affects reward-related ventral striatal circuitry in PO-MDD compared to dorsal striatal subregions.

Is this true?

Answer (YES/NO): NO